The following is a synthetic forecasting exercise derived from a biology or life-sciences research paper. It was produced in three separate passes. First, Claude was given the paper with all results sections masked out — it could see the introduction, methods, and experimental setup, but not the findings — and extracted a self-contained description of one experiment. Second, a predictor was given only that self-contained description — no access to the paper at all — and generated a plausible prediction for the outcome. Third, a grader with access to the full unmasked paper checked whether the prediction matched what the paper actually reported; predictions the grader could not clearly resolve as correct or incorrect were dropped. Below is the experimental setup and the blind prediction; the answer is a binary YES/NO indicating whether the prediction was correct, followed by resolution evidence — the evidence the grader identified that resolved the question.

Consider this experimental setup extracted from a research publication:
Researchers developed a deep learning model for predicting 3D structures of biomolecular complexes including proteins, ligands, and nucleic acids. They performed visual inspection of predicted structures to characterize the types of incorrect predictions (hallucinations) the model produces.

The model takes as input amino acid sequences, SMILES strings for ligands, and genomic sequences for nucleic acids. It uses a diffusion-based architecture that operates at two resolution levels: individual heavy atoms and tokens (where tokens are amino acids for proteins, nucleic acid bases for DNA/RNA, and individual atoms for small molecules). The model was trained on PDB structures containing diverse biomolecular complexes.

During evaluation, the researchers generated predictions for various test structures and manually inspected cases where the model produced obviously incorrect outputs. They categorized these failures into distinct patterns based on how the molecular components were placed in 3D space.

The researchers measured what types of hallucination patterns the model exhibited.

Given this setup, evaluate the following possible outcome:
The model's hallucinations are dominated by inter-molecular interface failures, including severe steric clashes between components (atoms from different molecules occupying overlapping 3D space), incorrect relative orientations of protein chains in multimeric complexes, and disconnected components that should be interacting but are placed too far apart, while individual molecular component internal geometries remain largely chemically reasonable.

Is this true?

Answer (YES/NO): NO